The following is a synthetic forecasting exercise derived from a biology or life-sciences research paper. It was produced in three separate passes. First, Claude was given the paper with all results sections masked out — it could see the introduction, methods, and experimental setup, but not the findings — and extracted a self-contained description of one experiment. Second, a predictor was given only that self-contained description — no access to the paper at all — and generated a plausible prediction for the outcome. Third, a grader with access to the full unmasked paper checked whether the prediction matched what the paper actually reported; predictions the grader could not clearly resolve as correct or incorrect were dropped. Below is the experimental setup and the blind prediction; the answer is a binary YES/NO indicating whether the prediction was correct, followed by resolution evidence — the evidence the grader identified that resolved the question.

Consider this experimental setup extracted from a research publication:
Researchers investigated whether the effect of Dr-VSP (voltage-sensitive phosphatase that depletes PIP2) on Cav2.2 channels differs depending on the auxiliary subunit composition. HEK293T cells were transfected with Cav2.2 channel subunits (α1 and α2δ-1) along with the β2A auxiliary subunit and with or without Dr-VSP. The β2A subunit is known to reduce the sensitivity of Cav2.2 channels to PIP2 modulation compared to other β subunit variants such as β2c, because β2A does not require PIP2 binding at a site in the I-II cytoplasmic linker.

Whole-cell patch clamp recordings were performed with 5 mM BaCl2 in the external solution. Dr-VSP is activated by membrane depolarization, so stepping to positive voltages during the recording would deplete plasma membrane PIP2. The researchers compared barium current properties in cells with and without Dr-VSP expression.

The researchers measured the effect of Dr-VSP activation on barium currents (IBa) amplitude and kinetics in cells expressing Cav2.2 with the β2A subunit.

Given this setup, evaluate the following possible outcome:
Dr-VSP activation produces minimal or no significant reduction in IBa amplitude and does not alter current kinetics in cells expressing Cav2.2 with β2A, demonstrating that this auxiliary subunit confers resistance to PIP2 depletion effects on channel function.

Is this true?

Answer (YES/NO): YES